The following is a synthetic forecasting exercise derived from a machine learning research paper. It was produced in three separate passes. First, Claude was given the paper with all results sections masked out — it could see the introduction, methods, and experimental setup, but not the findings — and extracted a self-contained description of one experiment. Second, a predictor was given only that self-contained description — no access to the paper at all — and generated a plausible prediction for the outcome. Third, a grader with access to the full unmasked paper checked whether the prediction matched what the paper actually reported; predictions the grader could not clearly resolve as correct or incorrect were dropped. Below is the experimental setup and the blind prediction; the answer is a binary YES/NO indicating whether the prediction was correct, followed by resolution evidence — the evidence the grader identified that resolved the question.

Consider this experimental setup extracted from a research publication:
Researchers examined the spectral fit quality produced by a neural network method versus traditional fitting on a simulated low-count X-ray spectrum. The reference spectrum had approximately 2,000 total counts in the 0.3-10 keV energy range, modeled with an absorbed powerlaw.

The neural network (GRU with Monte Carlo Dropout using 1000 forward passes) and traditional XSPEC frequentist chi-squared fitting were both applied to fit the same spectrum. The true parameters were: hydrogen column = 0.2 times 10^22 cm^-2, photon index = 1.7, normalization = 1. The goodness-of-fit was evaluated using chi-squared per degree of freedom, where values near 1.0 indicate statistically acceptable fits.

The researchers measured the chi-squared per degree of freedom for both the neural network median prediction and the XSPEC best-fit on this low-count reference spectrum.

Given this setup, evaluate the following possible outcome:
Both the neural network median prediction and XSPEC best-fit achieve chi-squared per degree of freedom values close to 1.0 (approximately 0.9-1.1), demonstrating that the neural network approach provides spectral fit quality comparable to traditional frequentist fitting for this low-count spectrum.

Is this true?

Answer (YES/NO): NO